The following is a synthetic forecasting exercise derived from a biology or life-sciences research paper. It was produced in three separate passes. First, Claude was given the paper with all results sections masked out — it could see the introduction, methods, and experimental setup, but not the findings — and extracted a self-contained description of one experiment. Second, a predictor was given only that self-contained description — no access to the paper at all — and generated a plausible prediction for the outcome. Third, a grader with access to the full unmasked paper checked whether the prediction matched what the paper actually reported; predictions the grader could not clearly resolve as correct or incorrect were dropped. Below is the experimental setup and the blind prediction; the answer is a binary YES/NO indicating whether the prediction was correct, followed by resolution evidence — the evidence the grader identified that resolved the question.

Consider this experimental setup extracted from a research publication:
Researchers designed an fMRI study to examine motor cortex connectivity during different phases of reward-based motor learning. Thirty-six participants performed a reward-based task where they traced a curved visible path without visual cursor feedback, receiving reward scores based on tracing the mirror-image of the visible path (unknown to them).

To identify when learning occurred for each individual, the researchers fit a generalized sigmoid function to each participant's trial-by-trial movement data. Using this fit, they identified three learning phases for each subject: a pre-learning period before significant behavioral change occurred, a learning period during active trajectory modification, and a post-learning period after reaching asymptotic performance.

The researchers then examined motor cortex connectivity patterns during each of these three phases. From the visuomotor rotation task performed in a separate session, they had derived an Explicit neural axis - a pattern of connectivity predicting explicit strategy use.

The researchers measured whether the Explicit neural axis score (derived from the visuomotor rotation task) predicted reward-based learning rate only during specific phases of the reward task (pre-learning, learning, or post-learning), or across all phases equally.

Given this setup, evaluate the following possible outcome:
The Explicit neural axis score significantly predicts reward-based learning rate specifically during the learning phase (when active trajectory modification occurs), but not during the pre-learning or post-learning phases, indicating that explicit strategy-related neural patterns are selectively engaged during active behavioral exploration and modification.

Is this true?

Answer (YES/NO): YES